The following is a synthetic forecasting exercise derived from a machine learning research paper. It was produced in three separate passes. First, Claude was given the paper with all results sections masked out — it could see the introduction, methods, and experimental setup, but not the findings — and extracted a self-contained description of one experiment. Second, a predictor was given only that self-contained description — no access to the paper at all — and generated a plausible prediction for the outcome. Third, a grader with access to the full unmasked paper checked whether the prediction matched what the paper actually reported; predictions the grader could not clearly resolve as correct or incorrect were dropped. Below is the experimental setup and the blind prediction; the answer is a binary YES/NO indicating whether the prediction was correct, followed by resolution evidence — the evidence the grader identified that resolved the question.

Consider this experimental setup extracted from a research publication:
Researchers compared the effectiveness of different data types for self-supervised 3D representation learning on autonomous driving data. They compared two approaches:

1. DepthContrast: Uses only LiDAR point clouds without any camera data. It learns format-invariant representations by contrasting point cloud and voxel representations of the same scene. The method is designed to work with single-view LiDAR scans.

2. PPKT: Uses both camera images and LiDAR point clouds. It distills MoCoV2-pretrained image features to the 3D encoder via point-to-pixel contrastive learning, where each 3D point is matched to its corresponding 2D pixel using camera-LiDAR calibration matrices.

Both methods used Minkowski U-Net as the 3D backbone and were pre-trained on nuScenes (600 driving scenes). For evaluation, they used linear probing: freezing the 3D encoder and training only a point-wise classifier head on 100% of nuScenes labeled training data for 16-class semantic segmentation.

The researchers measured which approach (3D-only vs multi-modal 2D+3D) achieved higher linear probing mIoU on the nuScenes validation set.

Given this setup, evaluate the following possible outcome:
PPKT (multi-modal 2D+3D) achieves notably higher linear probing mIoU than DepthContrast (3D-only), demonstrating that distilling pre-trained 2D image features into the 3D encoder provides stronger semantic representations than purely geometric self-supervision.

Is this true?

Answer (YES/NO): YES